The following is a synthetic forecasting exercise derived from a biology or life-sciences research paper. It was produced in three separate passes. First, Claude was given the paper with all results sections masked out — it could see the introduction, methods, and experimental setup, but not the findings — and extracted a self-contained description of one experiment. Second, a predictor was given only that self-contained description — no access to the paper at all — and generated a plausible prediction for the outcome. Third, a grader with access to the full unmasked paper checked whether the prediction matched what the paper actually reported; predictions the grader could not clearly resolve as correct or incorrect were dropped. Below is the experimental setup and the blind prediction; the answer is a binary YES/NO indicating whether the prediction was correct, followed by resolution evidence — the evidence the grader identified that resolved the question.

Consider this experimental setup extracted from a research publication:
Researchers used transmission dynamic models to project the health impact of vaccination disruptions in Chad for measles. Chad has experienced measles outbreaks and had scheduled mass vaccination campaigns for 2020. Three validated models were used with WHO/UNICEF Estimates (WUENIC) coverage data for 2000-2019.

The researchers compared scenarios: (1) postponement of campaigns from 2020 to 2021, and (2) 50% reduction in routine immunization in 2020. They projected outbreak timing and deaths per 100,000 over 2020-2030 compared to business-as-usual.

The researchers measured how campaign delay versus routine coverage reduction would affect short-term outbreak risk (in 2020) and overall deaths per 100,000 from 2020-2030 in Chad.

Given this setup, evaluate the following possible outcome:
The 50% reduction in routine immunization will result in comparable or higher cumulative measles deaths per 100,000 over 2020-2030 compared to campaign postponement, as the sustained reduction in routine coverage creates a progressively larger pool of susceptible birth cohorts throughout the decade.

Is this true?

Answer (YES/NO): YES